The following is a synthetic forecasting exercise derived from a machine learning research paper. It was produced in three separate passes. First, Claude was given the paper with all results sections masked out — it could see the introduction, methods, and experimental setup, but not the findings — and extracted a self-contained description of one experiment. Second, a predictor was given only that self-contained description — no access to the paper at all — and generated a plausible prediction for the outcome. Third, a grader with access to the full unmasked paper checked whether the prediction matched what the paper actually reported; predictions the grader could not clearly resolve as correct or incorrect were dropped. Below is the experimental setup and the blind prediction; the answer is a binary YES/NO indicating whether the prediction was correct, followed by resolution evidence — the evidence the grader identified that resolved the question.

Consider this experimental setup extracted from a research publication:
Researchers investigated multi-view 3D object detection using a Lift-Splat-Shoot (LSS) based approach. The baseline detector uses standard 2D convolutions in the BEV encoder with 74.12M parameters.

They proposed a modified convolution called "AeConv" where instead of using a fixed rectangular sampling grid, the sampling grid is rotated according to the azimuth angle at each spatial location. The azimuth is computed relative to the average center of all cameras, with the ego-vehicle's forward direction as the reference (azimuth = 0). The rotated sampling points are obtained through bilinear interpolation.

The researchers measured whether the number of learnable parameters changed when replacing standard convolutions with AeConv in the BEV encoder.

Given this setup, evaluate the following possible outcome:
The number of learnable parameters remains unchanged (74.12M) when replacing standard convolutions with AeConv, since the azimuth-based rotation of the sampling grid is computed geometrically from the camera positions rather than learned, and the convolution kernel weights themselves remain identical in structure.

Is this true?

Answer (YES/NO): YES